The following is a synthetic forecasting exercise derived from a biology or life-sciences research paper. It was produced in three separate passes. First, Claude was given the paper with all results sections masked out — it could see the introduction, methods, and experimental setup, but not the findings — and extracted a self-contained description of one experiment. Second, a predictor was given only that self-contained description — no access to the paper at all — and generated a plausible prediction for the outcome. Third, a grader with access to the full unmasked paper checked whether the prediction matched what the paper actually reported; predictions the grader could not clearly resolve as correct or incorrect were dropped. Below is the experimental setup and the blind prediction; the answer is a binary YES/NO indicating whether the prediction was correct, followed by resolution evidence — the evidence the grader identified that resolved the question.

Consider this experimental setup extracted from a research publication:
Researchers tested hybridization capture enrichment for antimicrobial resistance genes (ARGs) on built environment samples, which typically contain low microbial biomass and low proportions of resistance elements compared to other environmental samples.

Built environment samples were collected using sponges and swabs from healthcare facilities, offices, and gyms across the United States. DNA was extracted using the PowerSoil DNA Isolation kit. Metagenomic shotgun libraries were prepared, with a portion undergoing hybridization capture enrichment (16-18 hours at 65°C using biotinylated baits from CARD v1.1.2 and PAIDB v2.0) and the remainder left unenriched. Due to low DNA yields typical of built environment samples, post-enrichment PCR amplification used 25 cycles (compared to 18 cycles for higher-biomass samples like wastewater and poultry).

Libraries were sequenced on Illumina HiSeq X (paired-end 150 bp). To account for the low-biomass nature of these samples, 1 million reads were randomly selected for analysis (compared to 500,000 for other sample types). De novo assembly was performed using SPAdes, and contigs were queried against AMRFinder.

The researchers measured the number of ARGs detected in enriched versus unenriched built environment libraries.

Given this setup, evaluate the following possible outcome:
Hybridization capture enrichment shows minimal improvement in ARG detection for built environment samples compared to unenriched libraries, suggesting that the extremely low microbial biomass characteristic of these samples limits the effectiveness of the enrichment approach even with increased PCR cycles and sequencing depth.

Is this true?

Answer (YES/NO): NO